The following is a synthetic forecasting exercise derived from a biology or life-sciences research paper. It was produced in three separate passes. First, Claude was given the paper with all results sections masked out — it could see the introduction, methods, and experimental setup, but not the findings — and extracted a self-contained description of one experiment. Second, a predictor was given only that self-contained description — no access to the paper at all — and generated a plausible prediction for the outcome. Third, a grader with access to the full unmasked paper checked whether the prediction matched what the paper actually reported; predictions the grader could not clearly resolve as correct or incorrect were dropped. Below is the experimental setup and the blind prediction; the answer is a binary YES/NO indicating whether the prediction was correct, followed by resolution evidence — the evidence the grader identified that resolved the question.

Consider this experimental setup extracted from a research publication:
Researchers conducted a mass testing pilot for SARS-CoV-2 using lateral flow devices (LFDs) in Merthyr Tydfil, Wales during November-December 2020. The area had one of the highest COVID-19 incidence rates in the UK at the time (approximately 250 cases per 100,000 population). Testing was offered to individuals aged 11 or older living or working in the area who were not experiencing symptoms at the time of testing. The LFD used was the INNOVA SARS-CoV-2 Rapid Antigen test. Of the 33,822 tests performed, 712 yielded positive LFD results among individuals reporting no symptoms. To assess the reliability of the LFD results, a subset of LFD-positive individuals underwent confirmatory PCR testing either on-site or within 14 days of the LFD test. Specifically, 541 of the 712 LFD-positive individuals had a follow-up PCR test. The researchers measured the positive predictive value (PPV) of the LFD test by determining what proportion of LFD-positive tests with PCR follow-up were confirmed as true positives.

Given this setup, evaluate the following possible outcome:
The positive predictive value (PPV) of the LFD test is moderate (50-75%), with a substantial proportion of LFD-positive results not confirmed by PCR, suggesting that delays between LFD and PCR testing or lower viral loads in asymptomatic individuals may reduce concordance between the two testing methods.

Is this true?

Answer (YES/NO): NO